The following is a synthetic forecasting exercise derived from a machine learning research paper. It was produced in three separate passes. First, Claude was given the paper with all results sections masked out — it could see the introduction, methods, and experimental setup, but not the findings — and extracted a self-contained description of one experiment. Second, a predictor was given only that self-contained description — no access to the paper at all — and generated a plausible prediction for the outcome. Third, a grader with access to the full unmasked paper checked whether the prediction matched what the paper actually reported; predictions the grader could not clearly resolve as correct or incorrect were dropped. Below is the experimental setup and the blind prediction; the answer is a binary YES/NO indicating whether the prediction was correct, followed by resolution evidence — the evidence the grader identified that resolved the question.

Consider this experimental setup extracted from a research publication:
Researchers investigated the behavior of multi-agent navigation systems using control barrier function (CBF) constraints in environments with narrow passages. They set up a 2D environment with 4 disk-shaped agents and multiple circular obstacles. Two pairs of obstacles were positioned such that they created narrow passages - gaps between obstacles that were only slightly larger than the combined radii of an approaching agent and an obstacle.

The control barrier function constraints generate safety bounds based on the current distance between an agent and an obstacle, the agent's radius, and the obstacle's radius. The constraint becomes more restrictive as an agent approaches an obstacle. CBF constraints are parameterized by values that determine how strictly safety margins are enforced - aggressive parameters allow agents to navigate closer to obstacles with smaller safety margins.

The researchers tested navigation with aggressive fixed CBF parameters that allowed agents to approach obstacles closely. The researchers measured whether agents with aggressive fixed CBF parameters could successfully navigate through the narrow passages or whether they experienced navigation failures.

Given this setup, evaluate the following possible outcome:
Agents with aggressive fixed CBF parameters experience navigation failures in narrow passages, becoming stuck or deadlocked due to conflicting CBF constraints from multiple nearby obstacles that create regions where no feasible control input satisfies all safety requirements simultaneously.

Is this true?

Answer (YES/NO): YES